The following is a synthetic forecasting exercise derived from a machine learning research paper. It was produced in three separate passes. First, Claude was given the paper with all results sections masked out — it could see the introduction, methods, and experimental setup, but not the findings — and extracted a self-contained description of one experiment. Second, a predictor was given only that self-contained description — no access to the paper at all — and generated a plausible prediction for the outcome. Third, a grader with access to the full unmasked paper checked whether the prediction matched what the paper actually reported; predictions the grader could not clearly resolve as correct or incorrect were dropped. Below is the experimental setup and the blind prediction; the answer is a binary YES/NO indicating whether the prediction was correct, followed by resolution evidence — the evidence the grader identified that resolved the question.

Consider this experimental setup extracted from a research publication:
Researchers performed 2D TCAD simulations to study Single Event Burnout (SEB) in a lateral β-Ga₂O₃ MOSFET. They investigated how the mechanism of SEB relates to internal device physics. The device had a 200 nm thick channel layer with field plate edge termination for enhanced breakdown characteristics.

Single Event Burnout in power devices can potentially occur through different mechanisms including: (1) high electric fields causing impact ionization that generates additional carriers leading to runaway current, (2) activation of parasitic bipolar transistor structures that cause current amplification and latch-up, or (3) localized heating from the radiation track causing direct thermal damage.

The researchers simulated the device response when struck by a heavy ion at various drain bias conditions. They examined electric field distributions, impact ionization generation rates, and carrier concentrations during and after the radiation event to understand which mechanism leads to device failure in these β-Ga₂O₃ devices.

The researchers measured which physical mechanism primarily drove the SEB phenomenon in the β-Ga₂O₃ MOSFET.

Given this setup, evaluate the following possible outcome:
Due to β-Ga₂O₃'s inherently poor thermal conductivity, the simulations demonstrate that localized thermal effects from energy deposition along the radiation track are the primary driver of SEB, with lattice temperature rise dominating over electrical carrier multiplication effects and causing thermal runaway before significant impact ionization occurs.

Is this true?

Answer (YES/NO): NO